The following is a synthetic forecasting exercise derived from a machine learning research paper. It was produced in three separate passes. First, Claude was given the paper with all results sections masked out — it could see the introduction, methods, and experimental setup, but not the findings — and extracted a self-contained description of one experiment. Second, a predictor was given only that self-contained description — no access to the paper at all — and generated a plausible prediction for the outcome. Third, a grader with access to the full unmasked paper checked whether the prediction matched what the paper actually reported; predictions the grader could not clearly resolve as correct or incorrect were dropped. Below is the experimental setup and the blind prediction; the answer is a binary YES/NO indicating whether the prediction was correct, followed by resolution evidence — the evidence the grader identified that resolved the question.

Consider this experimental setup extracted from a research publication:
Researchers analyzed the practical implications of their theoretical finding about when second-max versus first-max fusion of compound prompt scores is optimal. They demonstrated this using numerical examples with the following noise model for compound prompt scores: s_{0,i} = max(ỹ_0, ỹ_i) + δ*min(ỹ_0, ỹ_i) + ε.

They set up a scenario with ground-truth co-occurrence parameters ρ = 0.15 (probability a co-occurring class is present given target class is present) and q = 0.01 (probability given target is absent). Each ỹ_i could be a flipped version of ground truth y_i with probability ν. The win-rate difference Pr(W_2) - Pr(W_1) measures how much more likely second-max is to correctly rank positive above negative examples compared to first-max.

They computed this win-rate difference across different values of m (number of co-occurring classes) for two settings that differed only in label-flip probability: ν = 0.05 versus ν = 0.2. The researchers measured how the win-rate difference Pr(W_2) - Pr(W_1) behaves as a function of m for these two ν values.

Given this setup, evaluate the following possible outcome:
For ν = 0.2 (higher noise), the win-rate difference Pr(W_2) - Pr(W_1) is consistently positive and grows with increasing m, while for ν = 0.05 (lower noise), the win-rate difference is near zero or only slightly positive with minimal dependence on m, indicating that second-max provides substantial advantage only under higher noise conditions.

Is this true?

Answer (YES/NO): NO